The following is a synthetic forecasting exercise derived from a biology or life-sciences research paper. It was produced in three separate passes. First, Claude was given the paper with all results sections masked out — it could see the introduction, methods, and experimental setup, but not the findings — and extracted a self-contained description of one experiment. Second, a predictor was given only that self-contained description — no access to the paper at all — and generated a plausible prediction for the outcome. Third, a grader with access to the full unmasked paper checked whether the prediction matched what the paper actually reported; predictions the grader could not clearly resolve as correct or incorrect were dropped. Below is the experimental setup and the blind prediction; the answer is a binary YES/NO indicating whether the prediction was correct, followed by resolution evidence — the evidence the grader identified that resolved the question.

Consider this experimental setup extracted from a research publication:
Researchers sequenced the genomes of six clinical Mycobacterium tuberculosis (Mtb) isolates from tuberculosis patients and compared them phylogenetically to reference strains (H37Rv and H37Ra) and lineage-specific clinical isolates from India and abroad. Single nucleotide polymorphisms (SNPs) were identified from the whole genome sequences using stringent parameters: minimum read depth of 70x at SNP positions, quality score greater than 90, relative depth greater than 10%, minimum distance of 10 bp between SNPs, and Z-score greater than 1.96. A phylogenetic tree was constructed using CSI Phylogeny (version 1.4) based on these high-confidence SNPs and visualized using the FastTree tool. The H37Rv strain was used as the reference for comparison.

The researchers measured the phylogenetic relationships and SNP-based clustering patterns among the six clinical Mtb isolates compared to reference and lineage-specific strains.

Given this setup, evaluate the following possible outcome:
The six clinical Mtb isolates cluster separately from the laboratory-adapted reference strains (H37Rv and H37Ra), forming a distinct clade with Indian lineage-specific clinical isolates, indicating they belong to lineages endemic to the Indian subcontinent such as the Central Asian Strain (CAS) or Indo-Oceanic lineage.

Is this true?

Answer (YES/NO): NO